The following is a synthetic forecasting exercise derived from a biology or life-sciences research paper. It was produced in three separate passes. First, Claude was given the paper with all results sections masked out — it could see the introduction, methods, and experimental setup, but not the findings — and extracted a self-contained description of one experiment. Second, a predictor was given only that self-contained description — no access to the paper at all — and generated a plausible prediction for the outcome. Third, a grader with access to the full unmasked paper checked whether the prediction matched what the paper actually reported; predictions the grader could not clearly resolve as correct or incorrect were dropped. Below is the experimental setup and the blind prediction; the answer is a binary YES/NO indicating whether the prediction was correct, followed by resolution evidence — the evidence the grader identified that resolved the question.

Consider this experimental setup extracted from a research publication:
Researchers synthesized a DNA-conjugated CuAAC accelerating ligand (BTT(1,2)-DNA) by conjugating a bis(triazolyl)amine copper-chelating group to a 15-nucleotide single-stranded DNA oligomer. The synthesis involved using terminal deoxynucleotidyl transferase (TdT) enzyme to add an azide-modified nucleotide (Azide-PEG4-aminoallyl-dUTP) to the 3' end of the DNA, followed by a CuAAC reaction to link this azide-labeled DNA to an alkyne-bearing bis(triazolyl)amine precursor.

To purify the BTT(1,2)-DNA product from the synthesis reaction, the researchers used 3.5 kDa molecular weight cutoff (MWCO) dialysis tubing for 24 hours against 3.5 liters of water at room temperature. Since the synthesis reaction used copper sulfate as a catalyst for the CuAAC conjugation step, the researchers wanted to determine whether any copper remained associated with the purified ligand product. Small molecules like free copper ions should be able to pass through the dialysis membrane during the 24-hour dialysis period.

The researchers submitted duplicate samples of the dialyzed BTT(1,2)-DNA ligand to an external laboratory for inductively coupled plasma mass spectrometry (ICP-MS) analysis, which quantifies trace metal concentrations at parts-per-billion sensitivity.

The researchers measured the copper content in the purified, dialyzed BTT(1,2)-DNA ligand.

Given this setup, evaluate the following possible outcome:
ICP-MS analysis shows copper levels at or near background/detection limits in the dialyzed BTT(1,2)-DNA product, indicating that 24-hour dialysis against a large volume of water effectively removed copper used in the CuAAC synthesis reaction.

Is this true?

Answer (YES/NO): NO